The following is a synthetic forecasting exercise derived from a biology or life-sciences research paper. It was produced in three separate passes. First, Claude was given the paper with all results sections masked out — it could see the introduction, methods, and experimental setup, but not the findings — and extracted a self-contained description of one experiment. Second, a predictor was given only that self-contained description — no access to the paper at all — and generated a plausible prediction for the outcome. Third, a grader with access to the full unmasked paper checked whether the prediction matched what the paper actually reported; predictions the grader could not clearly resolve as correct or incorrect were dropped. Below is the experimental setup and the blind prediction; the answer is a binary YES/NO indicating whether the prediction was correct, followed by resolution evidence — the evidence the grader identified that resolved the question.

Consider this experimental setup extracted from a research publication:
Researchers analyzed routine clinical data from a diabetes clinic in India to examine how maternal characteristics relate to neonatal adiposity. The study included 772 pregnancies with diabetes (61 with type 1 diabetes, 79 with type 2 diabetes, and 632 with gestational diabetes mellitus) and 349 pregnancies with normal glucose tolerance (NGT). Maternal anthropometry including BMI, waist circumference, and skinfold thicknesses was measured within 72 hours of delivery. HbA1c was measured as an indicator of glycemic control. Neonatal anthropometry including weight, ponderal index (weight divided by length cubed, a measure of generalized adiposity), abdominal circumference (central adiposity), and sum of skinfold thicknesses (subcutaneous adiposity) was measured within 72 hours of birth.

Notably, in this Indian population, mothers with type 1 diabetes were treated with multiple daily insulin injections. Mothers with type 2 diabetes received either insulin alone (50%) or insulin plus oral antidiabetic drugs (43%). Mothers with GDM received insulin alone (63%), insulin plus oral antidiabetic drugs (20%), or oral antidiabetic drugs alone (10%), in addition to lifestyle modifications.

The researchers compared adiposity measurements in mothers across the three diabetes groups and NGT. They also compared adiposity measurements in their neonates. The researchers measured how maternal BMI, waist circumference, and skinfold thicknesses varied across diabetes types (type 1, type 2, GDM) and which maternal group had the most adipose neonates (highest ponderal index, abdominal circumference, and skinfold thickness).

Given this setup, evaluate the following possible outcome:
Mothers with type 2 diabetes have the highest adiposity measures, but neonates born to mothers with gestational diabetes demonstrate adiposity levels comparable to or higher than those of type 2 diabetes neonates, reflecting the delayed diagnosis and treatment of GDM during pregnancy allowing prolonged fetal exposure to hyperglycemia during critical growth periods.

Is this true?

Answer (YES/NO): NO